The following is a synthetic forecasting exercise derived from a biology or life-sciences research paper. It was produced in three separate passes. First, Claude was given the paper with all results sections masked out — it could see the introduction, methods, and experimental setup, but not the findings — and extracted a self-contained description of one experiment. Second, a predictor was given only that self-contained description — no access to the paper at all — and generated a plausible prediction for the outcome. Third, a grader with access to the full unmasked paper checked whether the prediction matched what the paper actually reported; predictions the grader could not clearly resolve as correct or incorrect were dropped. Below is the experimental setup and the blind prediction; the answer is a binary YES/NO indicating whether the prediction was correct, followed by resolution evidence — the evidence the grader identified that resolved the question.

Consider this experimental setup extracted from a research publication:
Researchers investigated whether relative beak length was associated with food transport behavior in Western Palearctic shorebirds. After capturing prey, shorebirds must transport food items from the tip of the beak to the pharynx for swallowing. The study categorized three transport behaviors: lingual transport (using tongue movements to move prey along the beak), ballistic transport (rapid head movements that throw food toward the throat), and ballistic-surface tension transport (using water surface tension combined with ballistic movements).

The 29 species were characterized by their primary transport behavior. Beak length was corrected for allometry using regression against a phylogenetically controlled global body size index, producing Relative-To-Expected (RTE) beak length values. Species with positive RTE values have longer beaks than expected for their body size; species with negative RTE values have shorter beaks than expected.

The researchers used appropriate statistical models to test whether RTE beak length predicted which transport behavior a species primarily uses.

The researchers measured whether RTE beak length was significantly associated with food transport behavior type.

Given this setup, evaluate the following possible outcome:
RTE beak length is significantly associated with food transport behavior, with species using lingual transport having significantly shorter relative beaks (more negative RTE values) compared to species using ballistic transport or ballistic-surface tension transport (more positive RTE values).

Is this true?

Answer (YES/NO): YES